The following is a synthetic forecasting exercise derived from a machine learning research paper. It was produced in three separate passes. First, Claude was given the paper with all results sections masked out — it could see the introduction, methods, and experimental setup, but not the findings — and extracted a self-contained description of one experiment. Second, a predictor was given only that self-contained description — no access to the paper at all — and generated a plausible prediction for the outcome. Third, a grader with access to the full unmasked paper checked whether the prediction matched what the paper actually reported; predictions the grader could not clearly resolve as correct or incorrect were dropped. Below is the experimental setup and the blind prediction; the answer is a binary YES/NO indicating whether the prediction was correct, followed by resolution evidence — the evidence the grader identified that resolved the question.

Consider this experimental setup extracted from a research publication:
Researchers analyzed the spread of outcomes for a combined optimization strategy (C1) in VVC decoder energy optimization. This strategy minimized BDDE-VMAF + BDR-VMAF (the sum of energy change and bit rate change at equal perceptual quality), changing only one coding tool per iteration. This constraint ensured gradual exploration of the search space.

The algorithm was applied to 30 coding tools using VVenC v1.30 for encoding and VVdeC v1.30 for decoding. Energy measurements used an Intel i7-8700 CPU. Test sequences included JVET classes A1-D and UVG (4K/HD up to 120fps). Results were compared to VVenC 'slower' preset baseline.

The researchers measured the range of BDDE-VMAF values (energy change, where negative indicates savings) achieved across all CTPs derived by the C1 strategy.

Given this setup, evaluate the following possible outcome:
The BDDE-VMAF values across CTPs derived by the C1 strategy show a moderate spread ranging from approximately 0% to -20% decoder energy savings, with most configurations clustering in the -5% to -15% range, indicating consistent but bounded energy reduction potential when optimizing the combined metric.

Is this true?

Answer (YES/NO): NO